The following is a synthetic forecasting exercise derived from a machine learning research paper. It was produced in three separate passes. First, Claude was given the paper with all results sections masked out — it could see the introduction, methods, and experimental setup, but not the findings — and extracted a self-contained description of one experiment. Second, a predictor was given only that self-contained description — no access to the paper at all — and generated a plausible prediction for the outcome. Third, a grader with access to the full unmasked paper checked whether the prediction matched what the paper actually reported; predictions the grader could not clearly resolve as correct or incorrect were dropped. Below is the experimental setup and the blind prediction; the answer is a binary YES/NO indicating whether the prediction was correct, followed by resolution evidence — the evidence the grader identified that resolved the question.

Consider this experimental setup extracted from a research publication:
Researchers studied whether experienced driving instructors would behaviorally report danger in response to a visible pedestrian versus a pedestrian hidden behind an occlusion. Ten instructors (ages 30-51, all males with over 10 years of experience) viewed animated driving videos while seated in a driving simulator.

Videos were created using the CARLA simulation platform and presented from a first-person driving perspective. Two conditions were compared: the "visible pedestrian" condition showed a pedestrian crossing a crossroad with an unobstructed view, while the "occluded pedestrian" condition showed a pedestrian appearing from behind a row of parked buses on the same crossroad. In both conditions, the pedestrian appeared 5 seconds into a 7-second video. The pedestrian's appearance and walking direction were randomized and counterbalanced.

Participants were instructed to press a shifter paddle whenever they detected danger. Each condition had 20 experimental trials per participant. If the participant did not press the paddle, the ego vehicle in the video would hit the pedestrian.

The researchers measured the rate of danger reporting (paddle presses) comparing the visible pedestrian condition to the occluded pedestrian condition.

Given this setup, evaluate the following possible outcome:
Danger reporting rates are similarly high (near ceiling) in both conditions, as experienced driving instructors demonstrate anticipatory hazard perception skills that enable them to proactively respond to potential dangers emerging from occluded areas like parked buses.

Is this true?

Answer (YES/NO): YES